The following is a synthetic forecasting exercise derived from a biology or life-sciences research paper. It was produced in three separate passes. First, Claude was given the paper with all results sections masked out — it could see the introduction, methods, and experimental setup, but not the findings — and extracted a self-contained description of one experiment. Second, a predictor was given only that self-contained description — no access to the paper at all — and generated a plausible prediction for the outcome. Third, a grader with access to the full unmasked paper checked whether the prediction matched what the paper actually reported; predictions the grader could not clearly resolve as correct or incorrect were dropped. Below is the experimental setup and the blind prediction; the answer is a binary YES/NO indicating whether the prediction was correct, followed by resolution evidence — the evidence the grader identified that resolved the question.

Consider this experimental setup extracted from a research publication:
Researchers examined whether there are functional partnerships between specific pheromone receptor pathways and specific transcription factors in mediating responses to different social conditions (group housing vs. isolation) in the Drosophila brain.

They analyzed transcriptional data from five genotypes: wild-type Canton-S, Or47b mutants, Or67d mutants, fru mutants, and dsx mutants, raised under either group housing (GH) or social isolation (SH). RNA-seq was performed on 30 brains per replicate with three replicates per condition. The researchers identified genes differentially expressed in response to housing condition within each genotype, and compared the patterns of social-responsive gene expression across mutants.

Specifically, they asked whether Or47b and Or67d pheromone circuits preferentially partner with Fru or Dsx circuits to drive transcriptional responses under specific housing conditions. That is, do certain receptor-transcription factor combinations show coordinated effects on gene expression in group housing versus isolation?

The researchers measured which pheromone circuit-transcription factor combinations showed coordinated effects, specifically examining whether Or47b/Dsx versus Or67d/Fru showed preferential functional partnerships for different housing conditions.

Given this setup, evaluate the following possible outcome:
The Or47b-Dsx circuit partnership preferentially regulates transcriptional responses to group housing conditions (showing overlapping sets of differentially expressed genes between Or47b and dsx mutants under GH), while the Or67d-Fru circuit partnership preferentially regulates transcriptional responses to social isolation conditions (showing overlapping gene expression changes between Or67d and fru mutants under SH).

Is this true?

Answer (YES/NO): NO